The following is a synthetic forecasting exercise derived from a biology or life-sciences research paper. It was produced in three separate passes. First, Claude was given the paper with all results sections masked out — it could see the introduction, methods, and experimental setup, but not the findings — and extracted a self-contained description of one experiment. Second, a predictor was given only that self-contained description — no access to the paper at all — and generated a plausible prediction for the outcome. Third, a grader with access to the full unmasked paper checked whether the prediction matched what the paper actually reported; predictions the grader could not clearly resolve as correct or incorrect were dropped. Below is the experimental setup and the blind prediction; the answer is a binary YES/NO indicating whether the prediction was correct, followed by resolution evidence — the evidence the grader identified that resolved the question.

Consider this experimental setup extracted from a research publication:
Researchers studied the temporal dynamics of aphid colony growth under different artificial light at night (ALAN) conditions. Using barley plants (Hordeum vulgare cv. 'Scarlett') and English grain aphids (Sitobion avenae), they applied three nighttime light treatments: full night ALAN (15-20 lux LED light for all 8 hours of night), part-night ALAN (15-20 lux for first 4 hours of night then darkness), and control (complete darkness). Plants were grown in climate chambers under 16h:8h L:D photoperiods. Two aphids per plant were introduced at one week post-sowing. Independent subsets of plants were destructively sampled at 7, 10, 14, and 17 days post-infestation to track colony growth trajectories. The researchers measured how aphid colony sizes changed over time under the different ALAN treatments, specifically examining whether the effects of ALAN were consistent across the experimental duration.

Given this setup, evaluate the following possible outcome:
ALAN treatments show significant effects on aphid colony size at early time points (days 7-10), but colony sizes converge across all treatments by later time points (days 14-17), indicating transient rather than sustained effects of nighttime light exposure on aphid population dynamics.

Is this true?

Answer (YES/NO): NO